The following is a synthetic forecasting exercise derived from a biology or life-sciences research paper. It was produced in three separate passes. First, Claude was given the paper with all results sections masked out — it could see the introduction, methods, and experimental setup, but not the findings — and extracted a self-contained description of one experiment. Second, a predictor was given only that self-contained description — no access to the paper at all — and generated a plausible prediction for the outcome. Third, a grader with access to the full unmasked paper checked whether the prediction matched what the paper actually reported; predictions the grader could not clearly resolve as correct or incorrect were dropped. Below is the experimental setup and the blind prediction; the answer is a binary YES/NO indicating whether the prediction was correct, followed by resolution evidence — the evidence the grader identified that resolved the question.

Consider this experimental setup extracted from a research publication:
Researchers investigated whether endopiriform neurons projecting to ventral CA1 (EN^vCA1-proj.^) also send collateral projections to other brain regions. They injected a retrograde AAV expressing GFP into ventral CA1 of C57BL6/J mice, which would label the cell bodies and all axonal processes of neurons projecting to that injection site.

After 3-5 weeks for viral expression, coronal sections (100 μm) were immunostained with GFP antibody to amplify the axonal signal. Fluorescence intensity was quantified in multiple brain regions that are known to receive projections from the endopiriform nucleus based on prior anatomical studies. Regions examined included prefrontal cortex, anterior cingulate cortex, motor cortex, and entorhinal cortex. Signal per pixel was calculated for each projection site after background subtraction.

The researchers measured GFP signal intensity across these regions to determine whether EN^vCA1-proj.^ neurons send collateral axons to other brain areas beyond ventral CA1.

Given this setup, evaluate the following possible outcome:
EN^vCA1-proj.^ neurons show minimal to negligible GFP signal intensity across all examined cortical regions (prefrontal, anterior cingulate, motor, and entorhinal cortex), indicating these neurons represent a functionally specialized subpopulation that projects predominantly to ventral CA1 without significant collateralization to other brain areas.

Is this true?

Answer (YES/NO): NO